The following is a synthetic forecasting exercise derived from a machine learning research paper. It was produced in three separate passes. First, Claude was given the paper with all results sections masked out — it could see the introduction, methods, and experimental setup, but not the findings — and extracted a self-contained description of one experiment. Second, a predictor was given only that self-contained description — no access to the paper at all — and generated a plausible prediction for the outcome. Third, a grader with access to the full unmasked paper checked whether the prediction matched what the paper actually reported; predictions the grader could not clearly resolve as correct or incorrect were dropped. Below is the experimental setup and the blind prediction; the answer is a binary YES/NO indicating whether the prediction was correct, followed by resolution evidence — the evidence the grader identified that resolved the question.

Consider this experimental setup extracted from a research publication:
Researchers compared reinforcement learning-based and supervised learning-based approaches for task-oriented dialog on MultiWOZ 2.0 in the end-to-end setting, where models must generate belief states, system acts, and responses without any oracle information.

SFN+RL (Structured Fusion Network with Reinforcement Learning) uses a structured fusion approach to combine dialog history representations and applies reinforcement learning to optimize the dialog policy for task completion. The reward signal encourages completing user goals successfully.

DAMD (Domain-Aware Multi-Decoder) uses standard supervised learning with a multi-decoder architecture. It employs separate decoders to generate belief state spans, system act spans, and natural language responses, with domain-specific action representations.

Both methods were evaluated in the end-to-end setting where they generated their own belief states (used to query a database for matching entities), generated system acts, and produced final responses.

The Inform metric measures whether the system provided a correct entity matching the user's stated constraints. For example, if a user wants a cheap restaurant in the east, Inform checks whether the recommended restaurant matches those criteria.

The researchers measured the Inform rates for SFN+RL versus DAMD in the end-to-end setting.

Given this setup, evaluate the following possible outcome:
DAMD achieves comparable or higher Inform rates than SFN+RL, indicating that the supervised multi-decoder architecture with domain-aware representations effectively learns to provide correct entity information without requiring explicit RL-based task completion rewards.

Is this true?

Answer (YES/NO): YES